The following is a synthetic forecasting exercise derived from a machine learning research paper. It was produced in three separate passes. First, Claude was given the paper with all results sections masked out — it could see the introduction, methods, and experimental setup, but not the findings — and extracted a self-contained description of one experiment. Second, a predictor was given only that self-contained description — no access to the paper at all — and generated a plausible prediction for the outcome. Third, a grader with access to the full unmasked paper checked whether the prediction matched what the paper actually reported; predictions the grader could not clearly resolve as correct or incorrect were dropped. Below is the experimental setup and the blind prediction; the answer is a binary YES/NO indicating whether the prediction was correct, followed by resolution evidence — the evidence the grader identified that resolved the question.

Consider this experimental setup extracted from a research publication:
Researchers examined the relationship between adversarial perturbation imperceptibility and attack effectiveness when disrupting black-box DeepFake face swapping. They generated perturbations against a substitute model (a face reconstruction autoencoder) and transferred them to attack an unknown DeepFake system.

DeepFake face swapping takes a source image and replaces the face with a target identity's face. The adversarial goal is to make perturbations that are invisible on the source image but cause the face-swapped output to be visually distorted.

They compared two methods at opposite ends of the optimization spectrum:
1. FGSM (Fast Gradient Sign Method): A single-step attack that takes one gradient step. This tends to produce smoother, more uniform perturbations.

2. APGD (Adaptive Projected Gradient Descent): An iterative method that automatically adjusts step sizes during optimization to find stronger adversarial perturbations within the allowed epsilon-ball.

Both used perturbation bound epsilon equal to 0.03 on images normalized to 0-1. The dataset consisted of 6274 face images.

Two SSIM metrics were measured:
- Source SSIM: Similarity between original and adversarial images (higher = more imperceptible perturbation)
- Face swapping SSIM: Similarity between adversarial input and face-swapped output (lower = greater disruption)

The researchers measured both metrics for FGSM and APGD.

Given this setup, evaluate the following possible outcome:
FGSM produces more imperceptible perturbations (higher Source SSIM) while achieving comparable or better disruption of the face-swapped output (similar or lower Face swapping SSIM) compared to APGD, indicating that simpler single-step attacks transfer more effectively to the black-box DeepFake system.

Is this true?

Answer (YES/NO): NO